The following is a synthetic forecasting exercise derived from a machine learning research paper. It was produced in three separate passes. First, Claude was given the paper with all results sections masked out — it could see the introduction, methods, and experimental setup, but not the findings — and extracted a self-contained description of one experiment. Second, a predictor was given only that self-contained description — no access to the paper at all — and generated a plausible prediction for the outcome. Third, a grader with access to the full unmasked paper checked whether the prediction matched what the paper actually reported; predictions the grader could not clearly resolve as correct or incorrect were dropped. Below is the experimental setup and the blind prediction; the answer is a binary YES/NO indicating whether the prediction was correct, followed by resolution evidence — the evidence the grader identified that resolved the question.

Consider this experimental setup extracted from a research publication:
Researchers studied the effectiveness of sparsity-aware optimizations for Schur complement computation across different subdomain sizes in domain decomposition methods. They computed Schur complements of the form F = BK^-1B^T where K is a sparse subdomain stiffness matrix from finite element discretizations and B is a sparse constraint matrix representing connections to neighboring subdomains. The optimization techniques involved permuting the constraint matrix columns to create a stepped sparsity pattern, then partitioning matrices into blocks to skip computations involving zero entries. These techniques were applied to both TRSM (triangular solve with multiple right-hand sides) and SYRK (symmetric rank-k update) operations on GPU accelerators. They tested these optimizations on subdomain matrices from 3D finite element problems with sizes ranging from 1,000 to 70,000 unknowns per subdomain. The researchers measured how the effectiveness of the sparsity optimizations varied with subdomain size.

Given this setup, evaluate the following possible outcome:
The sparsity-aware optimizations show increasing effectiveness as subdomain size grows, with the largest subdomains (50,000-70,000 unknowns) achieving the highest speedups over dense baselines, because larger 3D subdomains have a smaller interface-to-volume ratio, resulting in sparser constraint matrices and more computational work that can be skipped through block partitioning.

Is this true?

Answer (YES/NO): YES